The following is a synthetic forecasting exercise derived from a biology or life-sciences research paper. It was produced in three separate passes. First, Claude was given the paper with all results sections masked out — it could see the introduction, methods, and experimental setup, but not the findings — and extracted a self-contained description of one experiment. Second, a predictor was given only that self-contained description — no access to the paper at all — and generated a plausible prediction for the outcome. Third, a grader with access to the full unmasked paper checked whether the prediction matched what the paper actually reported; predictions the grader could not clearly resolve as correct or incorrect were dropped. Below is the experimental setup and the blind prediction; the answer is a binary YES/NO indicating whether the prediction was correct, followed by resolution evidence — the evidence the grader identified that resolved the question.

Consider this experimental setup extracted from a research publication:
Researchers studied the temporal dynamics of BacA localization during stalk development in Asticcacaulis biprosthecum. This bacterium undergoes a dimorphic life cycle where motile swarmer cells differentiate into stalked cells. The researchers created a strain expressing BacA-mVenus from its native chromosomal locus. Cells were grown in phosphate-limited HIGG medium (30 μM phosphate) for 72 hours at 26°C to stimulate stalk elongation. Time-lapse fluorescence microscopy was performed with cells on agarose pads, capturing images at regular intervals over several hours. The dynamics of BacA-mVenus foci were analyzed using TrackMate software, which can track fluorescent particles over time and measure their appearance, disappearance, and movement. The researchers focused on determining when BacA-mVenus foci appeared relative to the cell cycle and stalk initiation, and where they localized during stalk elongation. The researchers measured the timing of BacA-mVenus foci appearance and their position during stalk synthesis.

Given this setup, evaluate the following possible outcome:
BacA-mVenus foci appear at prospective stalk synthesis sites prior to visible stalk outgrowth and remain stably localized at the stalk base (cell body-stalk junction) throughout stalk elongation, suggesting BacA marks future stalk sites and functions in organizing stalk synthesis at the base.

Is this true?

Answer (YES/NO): NO